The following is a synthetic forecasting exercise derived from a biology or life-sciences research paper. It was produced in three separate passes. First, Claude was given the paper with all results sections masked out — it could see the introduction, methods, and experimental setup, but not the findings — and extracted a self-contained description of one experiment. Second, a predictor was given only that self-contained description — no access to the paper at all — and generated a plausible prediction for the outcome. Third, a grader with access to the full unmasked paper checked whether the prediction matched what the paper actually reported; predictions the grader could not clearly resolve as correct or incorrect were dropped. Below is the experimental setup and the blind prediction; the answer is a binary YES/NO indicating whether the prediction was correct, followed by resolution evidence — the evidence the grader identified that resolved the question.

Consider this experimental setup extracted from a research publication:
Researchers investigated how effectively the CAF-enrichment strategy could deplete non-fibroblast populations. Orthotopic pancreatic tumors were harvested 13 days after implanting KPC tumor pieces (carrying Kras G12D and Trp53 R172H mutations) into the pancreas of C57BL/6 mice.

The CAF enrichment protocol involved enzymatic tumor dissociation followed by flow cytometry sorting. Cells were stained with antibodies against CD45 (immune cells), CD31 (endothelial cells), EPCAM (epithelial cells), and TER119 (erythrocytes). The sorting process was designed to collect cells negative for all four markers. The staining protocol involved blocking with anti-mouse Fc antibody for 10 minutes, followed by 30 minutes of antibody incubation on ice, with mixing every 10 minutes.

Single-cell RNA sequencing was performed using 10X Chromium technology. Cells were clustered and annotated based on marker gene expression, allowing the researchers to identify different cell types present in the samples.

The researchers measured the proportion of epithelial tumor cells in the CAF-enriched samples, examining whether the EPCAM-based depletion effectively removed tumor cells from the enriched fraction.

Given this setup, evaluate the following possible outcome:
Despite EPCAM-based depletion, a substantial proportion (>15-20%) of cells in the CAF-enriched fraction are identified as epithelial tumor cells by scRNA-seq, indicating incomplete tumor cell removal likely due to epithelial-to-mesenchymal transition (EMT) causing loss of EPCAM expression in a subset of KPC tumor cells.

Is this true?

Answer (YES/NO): NO